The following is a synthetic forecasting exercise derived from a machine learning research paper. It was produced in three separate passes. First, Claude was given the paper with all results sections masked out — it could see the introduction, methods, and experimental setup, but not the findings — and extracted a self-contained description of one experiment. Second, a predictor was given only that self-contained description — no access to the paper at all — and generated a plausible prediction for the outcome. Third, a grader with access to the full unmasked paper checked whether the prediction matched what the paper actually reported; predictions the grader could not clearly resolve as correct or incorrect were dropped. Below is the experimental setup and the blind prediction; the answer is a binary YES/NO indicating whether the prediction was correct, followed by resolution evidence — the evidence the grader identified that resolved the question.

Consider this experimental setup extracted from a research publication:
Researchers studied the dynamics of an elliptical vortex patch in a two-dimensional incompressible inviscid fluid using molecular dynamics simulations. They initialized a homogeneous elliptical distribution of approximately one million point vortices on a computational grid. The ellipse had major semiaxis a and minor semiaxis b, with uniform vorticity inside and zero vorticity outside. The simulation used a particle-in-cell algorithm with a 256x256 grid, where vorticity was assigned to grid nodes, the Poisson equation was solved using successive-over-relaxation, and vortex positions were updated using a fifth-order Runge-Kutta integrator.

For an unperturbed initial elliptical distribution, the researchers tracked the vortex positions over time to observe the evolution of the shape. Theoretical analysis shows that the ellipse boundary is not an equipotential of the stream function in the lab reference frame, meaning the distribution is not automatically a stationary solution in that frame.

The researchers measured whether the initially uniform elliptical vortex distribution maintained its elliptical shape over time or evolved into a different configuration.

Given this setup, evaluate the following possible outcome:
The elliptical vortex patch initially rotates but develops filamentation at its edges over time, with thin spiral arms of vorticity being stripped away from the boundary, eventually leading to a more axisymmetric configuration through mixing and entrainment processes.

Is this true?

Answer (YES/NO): NO